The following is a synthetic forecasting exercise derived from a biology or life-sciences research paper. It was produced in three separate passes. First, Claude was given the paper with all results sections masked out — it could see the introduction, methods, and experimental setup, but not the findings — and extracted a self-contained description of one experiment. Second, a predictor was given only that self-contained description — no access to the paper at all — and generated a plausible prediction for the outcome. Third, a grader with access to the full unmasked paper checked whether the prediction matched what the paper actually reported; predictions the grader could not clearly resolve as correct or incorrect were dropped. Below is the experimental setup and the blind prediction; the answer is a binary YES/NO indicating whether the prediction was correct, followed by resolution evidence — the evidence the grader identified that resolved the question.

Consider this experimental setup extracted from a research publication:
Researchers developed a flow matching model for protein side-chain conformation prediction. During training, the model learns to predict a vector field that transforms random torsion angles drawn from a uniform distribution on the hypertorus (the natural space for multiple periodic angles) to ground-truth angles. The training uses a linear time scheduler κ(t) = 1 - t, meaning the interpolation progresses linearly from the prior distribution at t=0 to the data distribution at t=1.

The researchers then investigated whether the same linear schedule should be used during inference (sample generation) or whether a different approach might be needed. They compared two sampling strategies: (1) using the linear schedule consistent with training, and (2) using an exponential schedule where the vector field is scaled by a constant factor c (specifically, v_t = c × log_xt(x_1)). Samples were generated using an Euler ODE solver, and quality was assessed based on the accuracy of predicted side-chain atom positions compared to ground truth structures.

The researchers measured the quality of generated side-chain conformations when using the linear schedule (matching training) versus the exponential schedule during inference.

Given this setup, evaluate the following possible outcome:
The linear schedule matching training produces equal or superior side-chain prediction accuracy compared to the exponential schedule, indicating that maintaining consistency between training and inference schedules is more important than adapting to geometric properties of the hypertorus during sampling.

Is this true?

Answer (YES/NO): NO